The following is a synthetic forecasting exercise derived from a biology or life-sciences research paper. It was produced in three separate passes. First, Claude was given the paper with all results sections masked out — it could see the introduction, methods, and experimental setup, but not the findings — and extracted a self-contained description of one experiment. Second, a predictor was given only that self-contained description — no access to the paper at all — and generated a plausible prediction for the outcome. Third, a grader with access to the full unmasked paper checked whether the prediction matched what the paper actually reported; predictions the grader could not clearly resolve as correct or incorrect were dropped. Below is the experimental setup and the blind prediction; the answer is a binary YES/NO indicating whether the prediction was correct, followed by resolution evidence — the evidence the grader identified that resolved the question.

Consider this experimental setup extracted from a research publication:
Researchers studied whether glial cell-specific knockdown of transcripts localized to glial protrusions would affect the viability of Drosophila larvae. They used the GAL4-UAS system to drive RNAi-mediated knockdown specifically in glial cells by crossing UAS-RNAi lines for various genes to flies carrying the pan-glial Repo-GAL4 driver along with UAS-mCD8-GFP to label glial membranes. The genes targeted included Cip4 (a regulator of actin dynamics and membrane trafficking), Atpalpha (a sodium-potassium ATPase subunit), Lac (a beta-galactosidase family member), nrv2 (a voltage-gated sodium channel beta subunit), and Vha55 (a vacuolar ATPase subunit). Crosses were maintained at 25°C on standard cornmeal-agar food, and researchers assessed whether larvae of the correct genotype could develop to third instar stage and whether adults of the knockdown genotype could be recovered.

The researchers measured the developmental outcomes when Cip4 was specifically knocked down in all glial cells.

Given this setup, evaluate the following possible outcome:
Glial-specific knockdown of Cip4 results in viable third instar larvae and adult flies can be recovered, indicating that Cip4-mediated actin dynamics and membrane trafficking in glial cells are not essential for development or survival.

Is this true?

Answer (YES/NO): NO